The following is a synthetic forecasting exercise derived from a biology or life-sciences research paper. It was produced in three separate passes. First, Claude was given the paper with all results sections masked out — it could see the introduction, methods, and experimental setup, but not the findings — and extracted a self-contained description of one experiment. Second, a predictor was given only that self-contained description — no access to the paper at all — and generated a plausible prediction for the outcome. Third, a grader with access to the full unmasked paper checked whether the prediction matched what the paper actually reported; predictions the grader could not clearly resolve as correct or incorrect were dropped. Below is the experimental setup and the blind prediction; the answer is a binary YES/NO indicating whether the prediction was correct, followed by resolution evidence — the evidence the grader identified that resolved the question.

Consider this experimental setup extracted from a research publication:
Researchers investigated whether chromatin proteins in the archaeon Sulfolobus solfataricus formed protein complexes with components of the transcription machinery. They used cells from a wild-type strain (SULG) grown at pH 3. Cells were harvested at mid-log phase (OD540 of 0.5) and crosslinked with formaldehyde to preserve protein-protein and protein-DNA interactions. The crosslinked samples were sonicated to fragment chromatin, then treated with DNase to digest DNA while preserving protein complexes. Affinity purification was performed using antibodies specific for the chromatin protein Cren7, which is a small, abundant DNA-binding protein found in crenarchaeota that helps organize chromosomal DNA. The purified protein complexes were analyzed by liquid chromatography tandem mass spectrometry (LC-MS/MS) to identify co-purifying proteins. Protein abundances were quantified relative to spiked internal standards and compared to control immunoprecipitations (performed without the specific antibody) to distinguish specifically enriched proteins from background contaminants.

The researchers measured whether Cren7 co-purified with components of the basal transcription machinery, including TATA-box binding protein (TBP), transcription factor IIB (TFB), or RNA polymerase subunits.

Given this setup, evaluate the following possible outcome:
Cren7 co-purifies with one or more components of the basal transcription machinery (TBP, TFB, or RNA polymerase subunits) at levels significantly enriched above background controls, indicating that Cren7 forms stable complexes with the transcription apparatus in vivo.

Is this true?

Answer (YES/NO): YES